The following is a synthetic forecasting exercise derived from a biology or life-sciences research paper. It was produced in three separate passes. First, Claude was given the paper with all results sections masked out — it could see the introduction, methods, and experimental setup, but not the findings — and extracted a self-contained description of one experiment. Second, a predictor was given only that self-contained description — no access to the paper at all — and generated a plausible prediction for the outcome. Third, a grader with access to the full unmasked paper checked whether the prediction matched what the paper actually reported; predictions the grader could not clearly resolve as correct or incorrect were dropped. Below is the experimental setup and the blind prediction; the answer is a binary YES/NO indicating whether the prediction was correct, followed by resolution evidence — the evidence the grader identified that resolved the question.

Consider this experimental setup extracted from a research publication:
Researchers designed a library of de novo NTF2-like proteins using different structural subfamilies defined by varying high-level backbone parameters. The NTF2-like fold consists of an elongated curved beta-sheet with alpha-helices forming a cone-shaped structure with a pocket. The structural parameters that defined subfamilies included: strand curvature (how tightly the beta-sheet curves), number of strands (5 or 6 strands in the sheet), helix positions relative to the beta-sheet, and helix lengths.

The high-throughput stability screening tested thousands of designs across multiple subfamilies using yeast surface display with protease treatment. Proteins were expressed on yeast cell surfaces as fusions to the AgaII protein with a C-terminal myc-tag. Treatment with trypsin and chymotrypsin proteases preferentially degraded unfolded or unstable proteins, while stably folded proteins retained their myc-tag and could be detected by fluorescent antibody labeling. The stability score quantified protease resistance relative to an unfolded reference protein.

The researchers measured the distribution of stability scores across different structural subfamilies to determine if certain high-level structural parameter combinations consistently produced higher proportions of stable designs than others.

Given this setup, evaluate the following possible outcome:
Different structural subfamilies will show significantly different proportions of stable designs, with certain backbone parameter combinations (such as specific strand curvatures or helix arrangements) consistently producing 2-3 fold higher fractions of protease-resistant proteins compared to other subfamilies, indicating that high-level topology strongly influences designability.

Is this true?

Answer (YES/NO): NO